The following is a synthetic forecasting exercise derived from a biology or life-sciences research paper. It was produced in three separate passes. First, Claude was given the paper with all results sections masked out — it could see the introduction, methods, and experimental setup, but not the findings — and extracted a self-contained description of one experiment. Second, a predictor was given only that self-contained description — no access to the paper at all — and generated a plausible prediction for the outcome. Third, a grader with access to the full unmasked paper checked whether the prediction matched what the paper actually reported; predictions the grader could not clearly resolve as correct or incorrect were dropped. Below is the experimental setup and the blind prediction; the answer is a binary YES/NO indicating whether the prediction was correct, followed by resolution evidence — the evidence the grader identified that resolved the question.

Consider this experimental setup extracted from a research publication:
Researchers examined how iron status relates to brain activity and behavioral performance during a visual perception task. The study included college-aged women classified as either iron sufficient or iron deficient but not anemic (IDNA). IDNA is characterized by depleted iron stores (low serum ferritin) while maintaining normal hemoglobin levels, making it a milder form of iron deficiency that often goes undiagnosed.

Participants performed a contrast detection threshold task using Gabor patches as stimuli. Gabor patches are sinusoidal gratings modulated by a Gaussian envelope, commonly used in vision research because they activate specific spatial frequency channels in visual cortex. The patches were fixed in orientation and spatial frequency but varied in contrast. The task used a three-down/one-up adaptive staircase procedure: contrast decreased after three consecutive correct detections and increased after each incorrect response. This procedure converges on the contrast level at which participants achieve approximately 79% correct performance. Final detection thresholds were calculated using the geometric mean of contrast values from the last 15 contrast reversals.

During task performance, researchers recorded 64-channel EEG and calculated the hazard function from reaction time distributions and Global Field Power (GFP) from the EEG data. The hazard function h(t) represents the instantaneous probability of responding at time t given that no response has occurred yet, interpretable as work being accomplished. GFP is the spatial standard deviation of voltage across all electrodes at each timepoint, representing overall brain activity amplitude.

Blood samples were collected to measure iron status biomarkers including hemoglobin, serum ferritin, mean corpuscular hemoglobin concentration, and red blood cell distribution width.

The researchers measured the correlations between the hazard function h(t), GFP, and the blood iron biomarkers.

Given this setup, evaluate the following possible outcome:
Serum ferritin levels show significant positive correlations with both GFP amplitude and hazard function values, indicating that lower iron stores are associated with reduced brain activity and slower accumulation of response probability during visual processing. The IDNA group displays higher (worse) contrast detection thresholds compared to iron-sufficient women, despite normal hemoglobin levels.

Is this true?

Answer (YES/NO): NO